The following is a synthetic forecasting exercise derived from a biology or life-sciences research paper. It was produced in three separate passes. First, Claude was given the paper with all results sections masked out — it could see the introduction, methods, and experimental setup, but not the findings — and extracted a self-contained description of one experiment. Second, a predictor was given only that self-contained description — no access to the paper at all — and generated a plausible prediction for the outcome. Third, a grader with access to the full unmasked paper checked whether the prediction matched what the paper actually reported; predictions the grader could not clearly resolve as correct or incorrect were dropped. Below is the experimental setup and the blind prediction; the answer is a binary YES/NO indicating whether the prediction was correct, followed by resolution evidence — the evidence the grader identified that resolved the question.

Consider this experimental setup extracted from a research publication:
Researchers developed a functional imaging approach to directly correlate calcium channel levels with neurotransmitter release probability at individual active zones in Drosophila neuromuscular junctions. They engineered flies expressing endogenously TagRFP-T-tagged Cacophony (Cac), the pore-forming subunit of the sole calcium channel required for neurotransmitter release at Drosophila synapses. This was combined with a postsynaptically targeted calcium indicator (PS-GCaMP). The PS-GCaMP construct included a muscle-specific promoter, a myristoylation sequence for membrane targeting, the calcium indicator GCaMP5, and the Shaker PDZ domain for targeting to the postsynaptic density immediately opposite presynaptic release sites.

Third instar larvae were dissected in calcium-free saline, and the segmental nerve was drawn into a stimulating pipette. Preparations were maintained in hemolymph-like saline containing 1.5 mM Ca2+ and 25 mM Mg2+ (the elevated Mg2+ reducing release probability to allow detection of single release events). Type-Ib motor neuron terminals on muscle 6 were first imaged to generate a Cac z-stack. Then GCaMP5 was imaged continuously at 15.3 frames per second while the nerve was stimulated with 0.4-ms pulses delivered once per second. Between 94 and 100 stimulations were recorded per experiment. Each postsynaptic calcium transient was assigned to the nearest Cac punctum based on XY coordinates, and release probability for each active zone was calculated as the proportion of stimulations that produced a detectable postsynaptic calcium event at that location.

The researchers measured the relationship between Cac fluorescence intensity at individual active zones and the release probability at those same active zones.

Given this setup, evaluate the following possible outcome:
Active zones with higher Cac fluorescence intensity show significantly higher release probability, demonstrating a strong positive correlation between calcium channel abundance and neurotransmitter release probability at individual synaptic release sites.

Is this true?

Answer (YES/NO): YES